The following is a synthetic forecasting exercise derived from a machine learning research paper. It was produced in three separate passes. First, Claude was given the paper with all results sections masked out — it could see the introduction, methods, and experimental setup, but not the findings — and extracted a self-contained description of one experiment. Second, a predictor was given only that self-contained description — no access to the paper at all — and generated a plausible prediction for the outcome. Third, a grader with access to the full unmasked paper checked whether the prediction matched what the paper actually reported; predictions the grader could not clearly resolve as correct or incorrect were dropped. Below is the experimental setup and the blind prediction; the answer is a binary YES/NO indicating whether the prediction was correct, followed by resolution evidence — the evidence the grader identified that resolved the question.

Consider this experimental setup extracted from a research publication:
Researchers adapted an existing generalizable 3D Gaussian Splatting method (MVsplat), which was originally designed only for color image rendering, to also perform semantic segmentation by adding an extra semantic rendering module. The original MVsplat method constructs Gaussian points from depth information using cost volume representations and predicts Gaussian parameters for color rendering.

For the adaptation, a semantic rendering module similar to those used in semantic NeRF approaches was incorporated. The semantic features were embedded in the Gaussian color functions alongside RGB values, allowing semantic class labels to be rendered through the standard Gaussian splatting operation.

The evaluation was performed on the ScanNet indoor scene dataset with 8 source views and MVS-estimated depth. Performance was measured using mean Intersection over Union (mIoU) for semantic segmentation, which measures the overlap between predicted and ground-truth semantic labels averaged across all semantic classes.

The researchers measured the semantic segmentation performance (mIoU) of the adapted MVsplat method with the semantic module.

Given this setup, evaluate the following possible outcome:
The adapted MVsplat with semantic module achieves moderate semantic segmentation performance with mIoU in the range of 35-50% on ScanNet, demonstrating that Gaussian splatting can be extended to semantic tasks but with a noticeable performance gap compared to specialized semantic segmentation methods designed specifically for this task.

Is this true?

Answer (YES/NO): YES